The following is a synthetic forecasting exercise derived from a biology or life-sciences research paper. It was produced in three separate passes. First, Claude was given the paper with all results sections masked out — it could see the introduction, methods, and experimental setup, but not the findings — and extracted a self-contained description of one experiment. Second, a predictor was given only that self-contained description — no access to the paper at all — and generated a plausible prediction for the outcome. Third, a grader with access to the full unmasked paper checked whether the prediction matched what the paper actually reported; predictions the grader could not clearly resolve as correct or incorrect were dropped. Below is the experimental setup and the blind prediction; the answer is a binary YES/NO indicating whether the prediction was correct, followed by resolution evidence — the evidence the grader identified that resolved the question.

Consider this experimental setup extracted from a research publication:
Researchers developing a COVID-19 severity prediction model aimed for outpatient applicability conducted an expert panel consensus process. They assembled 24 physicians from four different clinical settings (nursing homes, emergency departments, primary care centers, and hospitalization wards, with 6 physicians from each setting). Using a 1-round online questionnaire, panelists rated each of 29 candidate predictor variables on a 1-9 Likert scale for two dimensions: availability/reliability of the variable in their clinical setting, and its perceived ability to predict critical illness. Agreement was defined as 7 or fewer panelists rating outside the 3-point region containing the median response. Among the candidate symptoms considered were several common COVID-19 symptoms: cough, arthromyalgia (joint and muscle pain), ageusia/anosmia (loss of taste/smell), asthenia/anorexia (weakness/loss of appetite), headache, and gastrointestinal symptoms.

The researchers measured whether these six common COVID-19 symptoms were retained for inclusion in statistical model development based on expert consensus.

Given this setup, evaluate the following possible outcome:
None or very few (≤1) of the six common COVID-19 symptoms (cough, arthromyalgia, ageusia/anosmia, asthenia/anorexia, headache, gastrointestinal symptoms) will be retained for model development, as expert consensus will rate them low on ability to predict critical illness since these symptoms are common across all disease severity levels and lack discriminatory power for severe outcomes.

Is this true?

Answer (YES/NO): YES